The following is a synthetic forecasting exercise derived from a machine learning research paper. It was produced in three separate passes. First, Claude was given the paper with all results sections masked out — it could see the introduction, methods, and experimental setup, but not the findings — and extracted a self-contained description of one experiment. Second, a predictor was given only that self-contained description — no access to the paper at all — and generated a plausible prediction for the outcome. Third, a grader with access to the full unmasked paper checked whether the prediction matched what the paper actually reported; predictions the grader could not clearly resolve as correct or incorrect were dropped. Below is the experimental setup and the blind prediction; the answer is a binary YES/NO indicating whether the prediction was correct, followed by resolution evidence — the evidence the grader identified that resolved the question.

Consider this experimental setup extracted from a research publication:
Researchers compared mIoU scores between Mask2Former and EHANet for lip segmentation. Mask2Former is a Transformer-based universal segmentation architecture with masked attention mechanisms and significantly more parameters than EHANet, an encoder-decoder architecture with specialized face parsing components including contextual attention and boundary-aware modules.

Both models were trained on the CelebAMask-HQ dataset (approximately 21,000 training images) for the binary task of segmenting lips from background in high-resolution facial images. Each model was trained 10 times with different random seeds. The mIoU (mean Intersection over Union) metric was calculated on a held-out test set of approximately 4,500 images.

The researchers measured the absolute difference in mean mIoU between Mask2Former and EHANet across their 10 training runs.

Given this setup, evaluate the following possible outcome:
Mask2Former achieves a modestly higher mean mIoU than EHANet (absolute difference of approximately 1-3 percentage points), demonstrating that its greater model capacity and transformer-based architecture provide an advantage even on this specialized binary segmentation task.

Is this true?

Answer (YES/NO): NO